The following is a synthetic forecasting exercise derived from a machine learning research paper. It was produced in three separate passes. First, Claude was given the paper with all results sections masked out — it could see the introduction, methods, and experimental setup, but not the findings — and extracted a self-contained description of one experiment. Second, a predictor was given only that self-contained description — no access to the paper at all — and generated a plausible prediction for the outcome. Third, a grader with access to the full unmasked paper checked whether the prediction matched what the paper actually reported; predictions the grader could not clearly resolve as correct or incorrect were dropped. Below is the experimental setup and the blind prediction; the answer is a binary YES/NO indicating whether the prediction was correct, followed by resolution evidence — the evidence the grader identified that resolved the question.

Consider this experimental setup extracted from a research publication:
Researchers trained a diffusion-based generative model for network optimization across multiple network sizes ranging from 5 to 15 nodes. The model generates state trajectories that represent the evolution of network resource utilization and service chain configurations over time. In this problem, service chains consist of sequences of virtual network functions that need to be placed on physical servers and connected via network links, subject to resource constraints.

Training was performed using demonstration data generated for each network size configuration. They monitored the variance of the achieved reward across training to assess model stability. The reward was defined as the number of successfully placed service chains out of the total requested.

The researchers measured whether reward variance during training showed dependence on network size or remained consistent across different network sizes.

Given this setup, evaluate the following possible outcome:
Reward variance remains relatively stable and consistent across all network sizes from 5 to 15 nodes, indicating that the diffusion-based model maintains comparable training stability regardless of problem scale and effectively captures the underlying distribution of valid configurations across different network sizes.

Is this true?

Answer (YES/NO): YES